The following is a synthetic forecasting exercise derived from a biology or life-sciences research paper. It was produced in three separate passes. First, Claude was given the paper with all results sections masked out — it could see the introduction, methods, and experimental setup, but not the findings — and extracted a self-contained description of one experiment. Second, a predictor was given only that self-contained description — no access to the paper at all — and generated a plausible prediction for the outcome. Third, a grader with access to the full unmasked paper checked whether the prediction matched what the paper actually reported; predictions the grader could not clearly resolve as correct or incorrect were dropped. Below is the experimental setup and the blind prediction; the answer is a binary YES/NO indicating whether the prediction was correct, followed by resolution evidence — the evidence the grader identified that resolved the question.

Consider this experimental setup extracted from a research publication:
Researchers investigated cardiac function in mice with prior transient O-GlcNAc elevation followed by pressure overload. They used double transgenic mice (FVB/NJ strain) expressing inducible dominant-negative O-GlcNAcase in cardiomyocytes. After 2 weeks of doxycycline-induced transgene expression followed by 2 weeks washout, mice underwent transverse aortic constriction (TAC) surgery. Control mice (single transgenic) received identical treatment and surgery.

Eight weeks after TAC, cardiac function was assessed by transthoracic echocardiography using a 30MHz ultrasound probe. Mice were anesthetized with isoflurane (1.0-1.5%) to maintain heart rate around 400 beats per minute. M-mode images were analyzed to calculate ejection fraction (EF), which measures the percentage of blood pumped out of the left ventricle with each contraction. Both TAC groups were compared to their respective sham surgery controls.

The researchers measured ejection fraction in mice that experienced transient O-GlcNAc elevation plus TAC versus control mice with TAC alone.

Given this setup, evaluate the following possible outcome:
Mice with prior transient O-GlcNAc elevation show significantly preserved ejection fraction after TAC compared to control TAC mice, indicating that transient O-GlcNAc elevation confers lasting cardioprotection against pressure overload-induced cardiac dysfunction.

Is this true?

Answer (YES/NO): NO